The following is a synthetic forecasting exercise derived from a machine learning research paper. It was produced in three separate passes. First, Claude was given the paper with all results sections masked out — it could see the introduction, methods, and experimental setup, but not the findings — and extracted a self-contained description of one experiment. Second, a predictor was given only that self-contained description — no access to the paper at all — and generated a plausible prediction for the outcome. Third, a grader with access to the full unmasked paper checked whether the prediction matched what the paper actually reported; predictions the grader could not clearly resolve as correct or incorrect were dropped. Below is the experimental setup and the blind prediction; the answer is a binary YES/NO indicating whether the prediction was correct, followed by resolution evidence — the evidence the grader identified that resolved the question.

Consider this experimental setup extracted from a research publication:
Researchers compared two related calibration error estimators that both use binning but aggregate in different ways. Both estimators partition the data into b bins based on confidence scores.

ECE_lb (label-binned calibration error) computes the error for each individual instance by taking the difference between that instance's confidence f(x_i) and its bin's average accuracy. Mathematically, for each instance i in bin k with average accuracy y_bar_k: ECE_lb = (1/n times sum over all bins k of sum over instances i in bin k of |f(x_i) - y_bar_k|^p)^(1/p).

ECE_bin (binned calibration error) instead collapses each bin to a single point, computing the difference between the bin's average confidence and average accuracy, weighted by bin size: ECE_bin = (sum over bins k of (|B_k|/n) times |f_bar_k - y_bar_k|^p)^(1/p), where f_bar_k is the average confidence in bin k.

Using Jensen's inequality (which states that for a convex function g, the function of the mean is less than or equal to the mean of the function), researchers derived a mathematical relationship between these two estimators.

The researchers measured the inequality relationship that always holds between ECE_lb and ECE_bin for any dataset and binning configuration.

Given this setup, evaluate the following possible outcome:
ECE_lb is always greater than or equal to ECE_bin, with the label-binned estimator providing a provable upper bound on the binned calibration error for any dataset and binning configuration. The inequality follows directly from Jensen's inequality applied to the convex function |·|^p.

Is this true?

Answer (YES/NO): YES